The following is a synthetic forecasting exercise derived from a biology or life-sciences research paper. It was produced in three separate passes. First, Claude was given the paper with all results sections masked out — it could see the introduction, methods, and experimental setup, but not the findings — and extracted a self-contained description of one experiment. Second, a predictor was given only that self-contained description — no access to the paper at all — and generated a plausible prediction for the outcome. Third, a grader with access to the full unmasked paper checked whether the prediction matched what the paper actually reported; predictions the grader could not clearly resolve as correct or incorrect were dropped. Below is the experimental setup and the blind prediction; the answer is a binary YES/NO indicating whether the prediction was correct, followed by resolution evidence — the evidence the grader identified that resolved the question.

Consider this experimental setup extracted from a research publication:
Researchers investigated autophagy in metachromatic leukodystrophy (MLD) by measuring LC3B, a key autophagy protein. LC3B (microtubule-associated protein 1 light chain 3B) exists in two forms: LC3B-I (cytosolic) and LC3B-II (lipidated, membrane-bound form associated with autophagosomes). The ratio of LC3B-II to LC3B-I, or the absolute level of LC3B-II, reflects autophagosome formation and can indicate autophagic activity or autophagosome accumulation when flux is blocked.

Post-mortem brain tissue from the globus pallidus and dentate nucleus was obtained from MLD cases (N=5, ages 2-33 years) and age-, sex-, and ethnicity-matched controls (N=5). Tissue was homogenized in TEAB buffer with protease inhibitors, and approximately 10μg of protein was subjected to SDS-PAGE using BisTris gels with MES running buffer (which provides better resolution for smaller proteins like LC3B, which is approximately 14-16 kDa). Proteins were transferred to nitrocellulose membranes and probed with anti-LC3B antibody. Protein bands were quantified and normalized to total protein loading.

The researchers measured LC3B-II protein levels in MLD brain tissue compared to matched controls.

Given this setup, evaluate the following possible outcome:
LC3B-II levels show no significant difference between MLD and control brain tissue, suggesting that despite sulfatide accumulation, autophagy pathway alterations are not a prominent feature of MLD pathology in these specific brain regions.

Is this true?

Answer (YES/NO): NO